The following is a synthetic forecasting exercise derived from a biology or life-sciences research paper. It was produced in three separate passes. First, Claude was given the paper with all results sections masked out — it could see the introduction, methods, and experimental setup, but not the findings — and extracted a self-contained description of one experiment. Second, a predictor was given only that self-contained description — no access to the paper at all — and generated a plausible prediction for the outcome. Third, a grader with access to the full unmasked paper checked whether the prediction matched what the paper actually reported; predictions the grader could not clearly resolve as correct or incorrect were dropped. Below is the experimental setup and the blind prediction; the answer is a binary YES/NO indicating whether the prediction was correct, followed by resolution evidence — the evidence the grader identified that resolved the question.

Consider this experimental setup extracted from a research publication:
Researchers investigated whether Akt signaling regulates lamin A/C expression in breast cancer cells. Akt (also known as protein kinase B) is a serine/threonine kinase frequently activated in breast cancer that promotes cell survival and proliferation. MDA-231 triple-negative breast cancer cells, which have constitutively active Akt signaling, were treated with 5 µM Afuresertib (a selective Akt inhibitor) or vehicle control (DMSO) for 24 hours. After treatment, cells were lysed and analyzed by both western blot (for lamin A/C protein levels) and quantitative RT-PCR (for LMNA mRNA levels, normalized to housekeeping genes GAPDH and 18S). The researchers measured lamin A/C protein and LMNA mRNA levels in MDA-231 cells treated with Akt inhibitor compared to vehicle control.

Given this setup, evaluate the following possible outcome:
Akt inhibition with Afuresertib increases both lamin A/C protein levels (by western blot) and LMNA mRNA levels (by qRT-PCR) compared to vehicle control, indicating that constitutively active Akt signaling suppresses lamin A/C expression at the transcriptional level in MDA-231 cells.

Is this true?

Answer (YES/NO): NO